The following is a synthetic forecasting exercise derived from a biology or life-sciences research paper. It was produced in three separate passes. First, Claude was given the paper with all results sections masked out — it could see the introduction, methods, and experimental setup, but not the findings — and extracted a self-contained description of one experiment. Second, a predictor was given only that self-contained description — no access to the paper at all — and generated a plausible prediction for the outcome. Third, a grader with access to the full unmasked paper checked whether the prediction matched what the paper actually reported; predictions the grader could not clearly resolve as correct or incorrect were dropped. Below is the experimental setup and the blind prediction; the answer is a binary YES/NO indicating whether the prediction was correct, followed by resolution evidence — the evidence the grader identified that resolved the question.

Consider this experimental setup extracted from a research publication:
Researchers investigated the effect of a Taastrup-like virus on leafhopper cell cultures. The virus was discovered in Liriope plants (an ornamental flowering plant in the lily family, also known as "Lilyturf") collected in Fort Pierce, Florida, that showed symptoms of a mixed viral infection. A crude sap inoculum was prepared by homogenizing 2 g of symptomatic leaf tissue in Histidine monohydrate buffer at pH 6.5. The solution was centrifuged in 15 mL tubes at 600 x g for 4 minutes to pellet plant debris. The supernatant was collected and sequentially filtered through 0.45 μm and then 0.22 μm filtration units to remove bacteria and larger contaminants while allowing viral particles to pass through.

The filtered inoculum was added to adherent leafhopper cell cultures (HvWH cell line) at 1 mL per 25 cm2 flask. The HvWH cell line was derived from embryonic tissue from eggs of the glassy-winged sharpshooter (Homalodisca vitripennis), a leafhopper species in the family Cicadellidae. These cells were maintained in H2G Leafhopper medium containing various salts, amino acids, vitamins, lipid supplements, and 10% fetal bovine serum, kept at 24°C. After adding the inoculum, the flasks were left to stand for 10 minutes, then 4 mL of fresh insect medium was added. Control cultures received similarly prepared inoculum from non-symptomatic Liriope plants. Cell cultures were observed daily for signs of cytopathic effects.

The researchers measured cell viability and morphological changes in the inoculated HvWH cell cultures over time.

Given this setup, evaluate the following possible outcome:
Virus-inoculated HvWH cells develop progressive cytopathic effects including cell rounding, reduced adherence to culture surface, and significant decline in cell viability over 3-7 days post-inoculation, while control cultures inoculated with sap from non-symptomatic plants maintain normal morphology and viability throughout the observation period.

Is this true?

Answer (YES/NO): NO